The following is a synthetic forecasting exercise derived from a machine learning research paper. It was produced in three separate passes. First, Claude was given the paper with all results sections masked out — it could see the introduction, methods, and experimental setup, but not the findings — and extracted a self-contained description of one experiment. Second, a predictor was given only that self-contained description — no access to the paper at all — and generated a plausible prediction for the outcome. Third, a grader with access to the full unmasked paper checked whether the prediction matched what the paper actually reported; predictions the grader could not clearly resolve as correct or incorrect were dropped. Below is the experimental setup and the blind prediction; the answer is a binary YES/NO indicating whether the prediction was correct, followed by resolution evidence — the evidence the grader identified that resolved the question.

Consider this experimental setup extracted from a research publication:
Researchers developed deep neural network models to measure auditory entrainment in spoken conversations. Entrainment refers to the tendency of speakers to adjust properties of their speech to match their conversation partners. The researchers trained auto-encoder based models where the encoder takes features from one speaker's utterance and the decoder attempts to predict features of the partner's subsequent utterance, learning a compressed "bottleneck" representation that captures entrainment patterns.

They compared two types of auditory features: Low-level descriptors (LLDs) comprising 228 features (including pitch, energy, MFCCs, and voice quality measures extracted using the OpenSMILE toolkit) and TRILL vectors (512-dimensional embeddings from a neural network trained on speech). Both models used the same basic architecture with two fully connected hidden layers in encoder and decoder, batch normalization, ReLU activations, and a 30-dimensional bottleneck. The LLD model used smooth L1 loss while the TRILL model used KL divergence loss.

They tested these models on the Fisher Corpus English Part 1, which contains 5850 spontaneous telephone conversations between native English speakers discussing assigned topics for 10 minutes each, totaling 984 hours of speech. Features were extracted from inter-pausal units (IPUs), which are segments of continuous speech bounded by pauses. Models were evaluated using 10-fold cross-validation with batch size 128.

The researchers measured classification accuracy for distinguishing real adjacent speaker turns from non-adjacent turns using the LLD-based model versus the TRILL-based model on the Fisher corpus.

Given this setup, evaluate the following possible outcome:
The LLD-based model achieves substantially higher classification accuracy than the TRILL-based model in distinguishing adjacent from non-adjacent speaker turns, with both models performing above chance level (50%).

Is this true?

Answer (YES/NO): NO